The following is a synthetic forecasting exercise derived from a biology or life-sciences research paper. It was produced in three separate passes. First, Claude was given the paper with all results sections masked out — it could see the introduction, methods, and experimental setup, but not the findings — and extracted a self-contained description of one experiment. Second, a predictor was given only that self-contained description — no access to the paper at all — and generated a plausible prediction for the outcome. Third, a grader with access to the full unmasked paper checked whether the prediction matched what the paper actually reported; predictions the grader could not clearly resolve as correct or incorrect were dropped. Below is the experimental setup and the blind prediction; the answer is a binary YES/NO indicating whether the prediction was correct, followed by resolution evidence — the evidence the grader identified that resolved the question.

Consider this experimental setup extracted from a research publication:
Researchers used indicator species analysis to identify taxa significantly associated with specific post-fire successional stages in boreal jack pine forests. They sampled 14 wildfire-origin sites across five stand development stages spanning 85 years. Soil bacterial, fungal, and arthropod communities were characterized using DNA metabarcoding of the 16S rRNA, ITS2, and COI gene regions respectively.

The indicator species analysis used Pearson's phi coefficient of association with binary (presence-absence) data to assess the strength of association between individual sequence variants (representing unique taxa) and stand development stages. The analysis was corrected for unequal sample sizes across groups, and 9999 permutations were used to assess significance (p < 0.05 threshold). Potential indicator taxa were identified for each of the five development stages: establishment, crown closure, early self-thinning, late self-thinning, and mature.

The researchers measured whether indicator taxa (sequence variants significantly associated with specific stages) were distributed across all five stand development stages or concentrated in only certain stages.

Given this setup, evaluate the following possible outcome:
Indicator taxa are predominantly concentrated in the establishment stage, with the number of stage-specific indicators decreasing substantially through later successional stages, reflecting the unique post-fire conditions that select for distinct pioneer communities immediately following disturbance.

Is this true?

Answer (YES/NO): NO